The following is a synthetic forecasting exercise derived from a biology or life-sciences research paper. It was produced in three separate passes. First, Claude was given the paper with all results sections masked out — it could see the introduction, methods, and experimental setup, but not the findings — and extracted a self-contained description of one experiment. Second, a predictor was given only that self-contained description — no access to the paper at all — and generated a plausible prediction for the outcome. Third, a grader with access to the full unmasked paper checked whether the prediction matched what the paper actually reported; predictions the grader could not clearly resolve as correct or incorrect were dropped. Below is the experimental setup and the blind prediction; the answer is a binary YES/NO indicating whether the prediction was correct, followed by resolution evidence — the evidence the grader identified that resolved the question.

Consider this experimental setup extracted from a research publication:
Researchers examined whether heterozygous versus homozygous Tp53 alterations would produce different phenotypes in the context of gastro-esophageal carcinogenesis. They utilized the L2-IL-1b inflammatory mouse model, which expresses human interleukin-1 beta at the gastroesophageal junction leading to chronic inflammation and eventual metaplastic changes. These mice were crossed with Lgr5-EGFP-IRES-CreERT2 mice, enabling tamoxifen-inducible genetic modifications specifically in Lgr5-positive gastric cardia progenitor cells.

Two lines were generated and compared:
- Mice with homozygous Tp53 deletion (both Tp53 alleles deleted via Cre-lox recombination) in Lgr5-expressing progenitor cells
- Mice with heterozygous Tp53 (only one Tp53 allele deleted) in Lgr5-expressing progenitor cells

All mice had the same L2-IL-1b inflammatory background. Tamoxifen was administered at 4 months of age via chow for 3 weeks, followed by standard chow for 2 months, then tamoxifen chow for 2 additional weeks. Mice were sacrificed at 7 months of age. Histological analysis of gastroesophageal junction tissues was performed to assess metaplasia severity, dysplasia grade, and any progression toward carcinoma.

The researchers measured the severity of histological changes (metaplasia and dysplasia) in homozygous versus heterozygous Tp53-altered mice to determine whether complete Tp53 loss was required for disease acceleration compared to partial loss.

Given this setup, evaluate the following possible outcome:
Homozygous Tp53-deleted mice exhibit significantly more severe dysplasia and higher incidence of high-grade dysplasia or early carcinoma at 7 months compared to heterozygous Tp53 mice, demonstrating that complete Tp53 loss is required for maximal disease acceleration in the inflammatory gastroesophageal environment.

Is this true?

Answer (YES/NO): NO